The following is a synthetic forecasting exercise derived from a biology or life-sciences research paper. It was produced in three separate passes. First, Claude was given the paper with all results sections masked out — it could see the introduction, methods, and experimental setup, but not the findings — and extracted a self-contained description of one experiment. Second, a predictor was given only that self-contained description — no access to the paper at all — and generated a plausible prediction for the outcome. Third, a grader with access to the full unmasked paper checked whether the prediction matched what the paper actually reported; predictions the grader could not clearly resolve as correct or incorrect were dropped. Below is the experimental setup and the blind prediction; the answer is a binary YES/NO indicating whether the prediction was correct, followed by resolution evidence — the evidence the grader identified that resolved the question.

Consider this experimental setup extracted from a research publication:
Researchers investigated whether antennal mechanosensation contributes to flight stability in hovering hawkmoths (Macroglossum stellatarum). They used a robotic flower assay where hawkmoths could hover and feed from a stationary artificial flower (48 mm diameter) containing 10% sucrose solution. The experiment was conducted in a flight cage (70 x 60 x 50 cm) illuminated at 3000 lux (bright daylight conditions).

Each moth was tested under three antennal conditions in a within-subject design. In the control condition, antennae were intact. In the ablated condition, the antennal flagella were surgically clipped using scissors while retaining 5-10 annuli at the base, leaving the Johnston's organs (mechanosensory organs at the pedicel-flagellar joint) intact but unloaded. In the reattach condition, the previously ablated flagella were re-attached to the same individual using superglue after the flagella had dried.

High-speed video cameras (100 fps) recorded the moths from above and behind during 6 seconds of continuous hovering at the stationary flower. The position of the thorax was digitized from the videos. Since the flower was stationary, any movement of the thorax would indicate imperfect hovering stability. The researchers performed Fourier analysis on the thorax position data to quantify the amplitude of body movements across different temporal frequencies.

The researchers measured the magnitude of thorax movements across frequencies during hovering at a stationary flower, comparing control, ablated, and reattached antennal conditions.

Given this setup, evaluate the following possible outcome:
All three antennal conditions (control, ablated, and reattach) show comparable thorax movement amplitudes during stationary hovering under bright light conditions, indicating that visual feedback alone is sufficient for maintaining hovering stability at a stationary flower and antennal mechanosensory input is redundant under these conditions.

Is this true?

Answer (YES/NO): NO